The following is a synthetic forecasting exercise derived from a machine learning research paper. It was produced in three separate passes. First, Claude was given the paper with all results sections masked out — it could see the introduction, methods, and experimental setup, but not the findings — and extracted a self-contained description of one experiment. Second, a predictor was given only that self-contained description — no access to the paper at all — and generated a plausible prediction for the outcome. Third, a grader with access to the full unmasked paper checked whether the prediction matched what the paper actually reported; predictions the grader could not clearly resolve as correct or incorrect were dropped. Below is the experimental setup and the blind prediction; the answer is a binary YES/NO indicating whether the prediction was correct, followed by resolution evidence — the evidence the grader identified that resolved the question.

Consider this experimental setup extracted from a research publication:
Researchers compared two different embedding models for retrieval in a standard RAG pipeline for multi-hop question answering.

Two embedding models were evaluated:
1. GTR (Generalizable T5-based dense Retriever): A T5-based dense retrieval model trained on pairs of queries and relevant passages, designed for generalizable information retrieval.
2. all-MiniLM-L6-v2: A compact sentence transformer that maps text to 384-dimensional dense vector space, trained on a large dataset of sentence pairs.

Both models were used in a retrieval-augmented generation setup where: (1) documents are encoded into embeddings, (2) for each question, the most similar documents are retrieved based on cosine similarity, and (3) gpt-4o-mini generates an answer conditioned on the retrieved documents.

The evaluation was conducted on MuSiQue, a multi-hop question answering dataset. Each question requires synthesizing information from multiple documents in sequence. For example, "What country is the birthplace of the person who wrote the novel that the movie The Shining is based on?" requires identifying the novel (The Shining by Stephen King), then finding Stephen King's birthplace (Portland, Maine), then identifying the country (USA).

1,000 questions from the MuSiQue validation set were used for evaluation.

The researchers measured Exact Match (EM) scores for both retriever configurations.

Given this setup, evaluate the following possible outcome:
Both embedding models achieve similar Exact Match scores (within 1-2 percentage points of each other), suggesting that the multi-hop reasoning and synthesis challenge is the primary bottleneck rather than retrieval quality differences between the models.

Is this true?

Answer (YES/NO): NO